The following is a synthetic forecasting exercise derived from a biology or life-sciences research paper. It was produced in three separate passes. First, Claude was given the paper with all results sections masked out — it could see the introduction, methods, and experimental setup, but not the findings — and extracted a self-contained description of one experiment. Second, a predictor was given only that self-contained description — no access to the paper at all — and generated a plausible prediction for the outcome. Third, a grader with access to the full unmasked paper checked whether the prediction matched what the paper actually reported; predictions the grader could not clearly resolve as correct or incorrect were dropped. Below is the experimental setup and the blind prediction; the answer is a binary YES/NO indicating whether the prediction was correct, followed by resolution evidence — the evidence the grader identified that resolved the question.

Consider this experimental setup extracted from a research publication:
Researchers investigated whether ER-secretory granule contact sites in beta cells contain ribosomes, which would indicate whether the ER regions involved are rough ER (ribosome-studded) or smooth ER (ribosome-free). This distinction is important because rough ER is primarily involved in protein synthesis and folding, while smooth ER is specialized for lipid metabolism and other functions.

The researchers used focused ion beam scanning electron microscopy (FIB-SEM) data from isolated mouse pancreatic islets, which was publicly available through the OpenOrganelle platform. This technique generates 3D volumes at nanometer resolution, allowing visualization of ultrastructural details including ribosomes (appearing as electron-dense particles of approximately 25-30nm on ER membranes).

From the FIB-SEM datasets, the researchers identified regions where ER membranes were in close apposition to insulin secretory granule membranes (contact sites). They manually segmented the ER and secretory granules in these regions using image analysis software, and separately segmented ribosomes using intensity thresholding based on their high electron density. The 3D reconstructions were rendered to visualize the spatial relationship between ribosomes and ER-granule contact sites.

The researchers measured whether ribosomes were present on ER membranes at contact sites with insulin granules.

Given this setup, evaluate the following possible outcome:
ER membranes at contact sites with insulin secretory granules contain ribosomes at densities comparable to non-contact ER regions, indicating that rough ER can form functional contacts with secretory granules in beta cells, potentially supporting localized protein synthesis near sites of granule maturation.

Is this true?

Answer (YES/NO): NO